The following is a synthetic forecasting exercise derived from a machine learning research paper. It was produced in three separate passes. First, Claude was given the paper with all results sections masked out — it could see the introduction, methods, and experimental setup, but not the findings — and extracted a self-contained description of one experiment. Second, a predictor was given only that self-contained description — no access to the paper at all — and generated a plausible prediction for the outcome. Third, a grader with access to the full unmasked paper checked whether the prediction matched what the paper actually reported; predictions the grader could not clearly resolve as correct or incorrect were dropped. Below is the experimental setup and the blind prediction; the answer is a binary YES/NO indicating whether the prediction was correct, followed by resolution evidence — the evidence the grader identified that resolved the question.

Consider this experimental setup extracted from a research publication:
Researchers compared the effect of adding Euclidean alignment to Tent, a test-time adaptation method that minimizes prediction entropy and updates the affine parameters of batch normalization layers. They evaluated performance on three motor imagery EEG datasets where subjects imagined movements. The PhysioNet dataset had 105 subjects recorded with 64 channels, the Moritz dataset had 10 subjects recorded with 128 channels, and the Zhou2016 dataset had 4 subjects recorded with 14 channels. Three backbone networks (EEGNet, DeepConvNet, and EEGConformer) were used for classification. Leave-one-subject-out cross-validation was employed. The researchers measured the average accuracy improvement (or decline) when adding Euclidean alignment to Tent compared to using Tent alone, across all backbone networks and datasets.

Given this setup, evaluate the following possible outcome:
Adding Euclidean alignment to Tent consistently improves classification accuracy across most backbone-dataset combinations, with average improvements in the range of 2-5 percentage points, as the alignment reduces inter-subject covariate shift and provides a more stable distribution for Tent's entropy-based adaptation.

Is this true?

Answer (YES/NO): NO